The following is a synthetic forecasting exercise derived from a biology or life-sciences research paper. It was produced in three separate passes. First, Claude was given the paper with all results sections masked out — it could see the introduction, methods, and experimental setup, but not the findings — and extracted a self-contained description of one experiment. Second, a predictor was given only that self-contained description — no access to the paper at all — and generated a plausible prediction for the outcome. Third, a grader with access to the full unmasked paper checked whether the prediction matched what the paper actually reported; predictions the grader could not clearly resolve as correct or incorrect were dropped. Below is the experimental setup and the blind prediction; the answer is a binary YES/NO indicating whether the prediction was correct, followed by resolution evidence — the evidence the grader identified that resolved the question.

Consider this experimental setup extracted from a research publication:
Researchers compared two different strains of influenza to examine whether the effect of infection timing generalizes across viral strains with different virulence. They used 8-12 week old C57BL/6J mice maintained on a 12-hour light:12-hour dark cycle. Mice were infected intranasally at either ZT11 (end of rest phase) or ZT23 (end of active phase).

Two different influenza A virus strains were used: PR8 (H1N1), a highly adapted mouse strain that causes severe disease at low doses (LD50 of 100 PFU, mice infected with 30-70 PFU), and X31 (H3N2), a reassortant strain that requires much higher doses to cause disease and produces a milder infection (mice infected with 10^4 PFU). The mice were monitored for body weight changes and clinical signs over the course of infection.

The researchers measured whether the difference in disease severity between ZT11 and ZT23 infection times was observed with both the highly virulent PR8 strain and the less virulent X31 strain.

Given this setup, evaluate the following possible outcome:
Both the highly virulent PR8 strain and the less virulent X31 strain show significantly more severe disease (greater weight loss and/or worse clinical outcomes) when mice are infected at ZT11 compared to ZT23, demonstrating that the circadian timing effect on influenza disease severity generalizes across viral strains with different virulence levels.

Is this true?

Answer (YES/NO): YES